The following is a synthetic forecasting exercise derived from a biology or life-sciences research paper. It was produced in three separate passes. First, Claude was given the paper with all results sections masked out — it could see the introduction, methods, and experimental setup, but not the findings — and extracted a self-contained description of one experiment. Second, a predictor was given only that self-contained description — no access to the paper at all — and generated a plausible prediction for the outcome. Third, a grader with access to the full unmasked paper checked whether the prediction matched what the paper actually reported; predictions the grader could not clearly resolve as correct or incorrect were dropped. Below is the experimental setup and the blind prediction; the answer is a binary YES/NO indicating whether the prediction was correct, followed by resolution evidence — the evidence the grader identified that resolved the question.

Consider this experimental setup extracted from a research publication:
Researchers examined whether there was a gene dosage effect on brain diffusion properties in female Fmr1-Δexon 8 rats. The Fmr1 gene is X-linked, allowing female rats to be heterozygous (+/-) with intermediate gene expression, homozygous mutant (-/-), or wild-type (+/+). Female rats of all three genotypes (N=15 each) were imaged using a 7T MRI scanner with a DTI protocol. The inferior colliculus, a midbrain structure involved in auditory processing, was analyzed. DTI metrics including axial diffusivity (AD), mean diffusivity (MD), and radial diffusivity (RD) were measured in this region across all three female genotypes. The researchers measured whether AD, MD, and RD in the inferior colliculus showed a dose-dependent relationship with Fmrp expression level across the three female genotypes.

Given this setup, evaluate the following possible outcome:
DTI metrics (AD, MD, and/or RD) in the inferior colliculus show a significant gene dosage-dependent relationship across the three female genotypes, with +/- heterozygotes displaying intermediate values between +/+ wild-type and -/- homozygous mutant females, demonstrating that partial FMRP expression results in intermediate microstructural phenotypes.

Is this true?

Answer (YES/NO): YES